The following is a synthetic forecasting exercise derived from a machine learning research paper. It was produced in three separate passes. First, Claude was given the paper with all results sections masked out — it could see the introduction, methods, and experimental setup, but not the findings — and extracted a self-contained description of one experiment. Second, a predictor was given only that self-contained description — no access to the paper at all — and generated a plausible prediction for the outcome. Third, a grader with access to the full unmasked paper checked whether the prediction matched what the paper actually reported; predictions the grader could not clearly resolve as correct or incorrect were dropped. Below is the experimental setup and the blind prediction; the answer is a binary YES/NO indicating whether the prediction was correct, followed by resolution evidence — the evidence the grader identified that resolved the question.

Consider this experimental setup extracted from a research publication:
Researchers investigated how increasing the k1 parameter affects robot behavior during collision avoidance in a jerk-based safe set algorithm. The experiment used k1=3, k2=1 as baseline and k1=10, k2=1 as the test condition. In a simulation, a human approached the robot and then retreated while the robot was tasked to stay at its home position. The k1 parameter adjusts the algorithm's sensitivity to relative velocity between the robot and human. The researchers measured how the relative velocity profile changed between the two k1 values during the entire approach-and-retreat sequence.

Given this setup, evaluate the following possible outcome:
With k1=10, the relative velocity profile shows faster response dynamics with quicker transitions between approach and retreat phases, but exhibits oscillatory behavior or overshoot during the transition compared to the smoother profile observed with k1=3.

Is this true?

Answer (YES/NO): NO